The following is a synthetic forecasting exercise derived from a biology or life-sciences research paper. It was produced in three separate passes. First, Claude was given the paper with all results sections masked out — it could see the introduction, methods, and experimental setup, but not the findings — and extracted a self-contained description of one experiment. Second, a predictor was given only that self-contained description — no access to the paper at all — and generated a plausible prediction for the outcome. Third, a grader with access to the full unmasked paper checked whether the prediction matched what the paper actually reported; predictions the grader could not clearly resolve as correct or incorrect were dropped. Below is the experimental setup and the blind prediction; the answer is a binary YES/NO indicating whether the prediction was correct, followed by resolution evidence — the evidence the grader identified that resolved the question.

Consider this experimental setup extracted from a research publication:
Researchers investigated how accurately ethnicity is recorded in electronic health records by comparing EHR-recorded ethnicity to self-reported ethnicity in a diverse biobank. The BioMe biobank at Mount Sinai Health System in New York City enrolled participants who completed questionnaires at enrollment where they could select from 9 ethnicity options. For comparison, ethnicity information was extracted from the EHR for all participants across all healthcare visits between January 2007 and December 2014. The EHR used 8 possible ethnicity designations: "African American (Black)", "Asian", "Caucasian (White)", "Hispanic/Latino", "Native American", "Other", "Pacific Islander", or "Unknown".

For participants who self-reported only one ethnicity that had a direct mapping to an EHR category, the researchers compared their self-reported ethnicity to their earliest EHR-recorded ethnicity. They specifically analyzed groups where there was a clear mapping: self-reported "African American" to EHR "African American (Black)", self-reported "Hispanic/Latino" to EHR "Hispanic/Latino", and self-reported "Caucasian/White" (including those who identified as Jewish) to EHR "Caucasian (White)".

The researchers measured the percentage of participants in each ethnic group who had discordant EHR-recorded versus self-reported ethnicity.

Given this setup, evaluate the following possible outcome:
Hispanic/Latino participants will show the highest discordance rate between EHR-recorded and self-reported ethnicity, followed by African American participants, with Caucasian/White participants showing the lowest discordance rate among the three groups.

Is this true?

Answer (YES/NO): NO